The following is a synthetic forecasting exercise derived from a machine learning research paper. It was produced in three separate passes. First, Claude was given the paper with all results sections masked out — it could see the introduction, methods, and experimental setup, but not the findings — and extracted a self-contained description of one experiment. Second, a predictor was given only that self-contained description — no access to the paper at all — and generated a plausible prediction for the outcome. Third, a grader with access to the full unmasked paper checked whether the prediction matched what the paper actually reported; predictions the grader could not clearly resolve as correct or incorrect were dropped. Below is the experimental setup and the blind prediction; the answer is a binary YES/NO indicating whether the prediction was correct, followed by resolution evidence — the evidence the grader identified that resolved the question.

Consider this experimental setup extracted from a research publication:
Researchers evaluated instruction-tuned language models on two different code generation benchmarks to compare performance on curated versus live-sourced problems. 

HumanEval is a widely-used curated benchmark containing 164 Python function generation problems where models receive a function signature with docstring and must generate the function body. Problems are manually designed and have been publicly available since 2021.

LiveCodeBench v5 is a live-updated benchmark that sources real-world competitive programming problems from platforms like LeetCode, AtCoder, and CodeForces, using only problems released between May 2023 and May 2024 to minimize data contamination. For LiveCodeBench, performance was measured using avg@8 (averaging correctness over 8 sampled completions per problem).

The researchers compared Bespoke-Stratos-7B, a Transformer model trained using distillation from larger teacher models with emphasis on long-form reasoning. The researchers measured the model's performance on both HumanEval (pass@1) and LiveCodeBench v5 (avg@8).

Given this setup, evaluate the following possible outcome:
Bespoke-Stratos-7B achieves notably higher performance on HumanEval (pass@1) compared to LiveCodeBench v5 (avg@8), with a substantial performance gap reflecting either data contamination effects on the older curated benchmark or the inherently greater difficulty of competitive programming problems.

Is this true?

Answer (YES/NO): YES